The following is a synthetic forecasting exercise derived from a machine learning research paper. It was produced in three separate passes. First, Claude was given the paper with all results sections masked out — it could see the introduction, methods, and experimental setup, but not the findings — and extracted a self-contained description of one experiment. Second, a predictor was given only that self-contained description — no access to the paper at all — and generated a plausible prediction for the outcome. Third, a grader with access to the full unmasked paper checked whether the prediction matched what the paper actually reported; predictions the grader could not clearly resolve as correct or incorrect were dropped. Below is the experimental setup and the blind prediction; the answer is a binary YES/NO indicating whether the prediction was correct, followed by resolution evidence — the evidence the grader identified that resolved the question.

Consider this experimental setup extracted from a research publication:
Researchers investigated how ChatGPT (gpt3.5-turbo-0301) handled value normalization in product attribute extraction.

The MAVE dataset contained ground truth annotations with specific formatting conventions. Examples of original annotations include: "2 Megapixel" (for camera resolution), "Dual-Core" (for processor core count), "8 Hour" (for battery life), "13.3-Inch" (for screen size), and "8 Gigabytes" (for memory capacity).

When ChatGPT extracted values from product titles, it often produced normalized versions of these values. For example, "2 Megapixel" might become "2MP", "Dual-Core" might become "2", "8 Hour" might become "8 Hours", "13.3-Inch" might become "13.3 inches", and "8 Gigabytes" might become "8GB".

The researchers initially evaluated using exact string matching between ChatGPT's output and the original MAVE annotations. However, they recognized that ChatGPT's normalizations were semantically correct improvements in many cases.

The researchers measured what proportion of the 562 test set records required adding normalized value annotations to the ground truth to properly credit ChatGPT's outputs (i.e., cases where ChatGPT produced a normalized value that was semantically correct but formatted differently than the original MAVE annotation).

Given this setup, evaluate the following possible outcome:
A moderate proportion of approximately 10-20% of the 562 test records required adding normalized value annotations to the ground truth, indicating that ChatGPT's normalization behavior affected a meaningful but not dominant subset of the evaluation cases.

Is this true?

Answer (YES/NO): NO